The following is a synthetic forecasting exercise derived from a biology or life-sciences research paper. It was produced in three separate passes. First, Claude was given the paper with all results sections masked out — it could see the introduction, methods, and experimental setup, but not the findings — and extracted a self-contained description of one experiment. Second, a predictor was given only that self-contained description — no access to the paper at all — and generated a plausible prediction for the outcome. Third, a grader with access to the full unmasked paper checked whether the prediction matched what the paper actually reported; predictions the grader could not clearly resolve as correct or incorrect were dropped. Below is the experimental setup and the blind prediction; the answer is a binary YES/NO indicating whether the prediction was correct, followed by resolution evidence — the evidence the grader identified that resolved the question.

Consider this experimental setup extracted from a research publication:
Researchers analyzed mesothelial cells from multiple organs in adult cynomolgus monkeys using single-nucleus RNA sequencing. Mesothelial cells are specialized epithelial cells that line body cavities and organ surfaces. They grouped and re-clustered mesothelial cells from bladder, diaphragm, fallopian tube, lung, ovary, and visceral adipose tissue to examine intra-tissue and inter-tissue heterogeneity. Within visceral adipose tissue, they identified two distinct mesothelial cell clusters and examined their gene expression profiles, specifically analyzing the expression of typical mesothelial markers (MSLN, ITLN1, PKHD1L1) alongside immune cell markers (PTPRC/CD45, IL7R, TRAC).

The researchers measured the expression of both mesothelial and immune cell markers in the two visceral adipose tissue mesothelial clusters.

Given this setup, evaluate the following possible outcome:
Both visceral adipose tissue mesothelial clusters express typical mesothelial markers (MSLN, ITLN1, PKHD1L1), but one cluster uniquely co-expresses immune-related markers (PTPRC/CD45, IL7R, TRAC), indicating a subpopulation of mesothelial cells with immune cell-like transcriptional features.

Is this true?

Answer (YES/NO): YES